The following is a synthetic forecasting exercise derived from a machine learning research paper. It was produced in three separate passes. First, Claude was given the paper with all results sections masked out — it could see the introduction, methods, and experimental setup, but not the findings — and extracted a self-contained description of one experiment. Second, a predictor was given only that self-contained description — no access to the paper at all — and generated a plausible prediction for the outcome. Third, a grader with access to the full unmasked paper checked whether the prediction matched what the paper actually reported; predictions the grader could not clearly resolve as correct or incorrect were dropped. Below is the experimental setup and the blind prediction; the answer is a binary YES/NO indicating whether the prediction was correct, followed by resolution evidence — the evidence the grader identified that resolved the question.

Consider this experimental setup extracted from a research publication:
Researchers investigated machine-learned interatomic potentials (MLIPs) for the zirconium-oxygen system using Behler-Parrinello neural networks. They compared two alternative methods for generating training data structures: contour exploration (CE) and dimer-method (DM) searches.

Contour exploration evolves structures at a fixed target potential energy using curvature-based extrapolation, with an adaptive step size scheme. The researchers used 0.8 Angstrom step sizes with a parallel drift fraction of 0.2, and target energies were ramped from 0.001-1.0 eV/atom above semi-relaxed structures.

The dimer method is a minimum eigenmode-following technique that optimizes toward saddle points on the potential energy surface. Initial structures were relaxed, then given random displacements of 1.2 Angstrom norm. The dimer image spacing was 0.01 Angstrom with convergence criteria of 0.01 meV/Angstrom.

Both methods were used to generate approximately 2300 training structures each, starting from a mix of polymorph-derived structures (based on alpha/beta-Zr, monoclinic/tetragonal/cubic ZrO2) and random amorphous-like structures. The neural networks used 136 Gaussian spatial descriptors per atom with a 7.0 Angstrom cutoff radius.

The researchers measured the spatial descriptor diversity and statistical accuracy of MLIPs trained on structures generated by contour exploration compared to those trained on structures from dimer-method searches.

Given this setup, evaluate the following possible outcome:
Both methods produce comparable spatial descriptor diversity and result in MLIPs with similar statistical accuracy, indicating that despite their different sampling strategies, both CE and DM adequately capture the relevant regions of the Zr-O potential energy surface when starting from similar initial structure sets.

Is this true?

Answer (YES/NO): NO